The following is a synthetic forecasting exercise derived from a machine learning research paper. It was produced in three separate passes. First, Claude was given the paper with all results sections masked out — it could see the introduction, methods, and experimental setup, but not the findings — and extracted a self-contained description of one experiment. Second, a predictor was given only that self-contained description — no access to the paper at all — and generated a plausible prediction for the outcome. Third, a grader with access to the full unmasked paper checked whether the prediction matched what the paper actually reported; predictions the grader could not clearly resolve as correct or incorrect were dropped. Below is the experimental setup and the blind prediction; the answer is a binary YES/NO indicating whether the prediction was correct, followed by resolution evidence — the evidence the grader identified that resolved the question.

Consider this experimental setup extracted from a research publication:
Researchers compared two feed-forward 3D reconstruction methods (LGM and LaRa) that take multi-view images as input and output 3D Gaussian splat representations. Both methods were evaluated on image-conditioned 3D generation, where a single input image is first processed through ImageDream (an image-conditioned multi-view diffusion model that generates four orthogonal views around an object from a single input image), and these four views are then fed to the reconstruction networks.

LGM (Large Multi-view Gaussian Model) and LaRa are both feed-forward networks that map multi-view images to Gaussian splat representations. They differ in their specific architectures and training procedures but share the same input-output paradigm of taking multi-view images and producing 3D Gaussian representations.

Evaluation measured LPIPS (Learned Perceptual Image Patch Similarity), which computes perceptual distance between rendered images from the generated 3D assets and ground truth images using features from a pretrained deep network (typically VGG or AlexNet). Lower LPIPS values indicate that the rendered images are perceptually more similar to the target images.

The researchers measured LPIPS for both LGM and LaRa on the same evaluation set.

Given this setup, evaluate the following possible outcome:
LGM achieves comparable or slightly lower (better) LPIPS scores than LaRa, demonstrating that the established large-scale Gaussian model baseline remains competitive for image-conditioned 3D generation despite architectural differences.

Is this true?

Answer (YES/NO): NO